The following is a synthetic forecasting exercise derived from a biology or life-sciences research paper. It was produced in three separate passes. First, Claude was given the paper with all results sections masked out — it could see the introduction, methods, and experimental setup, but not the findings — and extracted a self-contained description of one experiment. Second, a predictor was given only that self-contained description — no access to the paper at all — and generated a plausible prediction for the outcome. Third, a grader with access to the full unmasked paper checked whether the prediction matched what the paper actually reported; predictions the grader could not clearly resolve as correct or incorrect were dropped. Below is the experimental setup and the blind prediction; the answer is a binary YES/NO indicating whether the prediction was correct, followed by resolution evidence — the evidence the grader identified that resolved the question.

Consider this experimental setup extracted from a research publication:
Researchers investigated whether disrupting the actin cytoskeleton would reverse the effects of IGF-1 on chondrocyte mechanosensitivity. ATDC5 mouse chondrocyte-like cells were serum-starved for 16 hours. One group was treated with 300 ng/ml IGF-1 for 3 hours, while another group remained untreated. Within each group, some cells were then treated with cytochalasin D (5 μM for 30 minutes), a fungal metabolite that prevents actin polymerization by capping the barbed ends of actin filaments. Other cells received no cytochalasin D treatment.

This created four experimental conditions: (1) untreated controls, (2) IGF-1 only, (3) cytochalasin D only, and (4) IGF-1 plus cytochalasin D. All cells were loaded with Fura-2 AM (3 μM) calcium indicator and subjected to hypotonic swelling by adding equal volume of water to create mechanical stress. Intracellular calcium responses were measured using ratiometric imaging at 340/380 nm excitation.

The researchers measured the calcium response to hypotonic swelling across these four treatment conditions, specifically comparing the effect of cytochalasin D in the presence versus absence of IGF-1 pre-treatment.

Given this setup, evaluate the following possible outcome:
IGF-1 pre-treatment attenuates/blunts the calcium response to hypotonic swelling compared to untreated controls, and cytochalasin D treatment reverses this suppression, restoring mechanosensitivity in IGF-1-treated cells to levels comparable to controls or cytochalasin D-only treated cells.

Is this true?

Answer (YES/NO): YES